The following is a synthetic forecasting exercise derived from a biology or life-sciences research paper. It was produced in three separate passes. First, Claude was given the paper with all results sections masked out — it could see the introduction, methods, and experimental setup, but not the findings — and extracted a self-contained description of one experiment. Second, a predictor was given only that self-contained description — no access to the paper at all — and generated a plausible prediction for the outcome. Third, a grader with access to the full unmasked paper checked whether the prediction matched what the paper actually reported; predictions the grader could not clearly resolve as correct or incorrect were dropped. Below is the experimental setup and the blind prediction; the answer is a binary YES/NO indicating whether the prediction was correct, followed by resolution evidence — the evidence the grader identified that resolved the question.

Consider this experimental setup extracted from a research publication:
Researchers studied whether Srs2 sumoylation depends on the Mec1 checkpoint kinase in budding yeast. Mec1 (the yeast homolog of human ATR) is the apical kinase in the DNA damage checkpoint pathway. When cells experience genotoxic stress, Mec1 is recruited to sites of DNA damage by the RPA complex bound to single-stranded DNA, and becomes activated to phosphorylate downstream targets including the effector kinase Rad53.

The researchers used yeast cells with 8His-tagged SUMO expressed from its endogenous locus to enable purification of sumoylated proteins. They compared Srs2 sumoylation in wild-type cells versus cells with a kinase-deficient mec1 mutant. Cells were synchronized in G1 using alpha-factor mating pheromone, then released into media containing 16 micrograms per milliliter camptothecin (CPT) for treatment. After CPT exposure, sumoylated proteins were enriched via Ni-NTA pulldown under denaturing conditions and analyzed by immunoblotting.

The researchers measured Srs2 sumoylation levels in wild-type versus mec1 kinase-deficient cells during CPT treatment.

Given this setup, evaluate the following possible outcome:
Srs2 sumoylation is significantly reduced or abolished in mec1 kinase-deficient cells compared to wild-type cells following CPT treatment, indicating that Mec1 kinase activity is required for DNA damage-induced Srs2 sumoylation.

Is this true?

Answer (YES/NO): YES